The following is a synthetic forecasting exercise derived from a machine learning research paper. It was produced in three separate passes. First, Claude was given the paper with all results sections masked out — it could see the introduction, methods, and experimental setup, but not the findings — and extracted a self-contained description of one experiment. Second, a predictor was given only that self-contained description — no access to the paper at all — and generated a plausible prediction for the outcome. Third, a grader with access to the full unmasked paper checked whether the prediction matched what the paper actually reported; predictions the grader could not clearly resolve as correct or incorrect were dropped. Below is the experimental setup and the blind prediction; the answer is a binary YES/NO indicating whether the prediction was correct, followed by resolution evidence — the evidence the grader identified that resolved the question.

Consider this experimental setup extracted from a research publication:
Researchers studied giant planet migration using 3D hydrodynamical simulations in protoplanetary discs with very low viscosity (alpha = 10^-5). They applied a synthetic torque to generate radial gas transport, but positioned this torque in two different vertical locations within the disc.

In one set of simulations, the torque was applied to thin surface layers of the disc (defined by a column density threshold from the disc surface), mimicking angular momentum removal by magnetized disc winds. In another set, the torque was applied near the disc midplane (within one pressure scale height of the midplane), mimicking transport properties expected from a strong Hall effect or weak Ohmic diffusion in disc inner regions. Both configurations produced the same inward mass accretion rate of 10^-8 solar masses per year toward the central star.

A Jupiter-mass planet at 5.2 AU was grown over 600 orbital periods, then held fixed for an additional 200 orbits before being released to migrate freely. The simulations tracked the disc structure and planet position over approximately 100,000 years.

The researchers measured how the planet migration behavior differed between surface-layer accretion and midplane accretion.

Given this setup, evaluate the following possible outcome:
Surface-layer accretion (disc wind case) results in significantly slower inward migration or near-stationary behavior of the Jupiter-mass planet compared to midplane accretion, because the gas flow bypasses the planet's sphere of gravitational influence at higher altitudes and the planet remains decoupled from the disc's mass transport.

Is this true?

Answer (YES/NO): NO